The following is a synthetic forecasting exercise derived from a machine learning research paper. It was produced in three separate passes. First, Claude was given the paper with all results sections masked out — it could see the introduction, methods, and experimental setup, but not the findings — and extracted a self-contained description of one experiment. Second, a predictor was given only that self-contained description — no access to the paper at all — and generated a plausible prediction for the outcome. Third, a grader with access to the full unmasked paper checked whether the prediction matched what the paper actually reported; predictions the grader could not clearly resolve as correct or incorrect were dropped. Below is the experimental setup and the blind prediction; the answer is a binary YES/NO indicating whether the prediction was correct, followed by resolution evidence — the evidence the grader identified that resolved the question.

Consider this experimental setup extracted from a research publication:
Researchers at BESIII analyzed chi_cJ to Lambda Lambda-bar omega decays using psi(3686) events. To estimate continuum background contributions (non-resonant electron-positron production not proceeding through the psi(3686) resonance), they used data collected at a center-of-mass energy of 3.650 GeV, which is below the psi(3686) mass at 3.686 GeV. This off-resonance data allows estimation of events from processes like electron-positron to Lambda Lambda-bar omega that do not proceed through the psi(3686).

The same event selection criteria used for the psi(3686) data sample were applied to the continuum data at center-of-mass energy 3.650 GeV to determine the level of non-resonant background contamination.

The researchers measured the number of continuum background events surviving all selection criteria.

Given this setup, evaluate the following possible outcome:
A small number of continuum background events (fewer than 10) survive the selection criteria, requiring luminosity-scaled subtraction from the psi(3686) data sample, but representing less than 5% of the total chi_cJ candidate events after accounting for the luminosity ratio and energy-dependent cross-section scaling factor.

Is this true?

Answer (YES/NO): NO